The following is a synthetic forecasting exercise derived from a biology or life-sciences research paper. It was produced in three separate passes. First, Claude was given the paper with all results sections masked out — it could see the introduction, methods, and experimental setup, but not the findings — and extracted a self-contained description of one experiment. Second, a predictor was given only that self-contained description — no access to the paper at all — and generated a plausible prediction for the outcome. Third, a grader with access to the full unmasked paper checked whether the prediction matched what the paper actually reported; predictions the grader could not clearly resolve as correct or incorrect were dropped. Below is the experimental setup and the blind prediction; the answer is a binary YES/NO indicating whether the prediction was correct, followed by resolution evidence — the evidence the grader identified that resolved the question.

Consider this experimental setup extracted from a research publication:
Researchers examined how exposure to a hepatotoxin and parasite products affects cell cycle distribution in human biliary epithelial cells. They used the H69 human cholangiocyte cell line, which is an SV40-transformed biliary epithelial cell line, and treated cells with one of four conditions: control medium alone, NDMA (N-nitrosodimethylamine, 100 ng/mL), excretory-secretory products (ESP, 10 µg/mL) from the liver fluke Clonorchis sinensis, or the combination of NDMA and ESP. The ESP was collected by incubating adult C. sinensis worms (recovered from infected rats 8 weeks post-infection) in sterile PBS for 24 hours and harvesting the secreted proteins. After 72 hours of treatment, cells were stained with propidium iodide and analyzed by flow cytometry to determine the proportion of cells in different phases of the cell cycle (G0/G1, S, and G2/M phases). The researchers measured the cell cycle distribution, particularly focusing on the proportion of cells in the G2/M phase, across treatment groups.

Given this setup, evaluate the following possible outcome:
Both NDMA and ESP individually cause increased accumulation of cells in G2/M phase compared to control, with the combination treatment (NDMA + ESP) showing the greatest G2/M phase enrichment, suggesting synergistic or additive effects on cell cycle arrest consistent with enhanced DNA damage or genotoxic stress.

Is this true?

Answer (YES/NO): NO